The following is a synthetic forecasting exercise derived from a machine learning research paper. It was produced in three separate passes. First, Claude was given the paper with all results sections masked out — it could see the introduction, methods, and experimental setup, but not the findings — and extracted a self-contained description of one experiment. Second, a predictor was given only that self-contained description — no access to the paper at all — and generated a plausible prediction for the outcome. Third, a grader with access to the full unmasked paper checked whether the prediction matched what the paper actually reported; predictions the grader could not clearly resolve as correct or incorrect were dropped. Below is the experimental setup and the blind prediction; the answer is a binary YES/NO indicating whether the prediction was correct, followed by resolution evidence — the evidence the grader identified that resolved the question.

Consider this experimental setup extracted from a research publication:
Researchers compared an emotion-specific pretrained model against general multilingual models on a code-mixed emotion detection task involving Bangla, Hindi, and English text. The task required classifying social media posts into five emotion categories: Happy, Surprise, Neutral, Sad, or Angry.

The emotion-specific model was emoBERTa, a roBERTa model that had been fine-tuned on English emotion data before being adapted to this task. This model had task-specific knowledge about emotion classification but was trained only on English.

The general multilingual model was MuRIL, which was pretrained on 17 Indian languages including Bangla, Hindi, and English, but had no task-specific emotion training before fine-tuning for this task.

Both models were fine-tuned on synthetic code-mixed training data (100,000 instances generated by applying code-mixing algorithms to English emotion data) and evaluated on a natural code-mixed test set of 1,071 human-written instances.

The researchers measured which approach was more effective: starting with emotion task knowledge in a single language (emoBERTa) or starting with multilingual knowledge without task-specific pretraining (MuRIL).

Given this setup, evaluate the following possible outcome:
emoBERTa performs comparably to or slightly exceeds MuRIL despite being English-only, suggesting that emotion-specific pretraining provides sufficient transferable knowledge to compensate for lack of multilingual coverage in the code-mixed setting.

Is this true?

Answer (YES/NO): NO